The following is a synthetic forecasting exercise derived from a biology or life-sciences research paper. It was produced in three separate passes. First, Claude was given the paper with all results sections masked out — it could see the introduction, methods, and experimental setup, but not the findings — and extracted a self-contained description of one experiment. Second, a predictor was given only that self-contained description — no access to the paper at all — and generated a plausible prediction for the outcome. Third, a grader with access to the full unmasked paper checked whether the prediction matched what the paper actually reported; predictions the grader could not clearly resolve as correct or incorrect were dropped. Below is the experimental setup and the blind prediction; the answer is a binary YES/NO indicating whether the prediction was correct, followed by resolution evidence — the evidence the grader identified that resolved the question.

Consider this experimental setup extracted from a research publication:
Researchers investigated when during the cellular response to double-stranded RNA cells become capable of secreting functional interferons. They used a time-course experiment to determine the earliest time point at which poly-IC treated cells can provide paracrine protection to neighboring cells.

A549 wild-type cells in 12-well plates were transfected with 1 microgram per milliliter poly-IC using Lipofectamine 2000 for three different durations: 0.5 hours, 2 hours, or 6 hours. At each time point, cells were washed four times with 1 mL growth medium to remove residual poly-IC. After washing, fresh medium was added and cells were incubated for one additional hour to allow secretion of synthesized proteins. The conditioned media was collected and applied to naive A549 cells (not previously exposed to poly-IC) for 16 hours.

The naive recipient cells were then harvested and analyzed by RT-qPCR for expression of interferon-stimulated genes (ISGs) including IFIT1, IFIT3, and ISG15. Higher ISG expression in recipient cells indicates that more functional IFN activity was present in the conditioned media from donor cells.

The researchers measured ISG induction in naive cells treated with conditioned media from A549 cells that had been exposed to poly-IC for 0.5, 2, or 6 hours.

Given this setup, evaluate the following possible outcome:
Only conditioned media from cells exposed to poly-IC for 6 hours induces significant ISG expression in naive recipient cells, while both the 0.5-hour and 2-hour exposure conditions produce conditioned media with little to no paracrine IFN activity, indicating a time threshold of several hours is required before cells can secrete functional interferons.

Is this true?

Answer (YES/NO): NO